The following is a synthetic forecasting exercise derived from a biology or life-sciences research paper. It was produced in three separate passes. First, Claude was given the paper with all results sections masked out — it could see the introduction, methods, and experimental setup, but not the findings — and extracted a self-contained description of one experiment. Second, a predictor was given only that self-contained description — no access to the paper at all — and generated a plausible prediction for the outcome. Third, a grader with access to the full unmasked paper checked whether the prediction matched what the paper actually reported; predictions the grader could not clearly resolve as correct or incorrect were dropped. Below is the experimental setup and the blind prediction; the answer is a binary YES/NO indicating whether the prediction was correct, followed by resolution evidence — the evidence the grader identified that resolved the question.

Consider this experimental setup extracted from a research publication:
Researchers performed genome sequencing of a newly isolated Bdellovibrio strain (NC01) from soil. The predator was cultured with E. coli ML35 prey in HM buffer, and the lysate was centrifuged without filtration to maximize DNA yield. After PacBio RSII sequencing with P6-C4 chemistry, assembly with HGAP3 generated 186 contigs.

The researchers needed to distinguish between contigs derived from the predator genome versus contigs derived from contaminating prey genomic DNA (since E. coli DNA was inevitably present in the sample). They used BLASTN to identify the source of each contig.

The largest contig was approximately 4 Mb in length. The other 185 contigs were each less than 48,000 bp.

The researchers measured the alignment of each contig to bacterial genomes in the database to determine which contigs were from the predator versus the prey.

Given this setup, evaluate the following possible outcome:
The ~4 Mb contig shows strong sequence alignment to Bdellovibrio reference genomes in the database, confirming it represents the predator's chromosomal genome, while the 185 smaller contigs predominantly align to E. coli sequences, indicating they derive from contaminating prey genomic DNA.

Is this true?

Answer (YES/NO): YES